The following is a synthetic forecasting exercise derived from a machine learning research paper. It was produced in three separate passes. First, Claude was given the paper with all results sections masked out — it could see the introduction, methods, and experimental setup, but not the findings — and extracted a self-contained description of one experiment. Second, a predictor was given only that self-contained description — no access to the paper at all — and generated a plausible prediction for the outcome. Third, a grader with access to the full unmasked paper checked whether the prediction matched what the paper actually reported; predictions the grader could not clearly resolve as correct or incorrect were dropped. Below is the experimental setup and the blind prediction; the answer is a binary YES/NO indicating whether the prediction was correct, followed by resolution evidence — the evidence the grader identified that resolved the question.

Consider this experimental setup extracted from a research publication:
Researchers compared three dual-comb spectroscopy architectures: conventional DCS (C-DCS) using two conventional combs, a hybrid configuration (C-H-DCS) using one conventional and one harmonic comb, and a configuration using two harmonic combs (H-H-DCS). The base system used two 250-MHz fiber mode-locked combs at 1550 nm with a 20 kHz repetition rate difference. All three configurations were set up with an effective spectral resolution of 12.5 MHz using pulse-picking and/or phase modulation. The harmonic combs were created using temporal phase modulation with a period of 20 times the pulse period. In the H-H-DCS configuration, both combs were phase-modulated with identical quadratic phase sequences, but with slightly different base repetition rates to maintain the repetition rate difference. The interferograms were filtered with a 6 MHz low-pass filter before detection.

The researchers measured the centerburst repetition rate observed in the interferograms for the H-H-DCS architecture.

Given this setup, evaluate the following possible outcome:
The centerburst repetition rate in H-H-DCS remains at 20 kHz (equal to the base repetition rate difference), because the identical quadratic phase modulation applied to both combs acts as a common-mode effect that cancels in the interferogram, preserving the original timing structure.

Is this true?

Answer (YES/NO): NO